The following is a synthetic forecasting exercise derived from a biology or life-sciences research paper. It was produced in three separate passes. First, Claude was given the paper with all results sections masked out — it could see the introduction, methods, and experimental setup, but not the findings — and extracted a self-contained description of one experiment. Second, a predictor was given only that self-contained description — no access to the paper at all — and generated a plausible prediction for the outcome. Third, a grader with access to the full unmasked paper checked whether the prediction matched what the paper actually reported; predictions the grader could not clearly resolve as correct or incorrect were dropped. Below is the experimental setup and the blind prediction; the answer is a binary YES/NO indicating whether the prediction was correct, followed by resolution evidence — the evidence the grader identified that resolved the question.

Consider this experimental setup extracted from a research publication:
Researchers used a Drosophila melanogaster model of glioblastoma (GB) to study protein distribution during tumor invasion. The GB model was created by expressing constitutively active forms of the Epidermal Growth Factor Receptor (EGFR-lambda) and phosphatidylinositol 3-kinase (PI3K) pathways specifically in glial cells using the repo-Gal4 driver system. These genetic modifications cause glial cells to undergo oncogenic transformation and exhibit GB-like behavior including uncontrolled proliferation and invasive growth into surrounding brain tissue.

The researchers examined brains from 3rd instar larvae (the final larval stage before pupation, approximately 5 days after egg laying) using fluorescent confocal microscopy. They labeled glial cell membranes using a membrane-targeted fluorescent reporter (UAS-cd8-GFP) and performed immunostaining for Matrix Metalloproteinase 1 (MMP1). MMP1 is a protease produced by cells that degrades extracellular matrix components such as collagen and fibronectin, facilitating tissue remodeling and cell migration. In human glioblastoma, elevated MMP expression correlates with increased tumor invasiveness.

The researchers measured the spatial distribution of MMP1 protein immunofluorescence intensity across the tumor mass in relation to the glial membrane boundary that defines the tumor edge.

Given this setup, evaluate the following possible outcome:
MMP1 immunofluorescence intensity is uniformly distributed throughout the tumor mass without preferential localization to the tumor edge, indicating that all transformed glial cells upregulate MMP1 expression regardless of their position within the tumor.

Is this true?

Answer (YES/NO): NO